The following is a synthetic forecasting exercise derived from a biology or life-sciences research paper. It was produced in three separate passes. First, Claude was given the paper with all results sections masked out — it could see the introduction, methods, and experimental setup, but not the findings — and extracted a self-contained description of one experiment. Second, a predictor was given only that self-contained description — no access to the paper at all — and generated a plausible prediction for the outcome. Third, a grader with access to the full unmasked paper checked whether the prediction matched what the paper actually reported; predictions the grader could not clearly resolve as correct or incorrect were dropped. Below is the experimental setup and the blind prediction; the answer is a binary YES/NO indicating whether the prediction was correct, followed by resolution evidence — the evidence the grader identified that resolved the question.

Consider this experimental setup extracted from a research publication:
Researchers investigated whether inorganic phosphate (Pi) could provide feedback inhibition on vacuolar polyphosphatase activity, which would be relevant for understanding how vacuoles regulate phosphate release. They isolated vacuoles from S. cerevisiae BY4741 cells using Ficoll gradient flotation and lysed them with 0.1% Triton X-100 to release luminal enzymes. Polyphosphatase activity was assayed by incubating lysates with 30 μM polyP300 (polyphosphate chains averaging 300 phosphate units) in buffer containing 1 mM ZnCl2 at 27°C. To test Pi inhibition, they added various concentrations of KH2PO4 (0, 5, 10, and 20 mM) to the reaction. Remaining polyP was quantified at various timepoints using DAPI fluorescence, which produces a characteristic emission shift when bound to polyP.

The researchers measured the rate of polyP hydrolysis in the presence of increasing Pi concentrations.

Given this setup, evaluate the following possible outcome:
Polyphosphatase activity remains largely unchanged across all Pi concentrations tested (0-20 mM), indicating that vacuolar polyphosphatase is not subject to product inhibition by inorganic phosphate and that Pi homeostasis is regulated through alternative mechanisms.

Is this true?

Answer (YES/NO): NO